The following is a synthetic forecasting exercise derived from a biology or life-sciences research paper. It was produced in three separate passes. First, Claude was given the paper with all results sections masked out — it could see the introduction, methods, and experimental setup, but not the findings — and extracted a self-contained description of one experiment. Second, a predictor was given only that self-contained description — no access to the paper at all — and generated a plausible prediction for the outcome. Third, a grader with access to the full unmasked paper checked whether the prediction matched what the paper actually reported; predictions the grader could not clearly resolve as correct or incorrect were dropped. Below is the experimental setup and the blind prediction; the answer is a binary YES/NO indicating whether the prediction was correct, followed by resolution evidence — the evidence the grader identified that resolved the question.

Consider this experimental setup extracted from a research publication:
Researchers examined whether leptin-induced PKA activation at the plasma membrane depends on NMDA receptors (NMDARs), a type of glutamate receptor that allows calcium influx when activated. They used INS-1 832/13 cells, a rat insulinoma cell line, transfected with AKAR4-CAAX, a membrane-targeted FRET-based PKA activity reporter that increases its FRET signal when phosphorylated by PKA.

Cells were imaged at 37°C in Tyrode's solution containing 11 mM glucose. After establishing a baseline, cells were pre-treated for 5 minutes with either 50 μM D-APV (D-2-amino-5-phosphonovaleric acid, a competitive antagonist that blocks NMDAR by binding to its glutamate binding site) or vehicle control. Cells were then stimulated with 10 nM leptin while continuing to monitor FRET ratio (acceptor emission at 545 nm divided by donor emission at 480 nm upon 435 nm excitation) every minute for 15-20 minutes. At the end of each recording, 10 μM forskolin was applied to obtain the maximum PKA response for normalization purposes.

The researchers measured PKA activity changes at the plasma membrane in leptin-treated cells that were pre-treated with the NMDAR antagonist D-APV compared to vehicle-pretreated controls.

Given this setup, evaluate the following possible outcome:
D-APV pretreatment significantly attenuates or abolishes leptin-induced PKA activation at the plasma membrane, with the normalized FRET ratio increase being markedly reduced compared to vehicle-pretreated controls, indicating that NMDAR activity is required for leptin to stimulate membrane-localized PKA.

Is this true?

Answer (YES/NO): YES